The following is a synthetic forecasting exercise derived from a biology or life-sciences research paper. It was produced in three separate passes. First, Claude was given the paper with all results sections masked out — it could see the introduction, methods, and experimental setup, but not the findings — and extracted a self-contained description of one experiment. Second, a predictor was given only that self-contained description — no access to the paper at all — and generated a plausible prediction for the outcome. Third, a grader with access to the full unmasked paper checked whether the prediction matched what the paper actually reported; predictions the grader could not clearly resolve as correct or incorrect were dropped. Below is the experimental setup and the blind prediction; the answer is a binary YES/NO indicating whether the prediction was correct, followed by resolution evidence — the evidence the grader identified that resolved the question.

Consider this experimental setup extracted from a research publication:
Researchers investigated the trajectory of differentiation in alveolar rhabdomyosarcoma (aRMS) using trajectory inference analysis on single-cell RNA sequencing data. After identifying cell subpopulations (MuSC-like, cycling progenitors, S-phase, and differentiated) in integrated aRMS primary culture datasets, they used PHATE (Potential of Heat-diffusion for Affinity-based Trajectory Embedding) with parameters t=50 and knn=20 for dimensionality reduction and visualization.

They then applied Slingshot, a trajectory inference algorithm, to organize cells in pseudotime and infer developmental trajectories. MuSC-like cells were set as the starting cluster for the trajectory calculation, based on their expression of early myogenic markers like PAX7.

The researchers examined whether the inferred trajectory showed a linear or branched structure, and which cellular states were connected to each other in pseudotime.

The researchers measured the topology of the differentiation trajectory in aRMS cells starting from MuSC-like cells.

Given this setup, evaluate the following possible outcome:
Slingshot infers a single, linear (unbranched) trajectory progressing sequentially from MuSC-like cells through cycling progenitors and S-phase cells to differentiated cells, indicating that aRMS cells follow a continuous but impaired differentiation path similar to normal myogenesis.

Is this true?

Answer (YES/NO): NO